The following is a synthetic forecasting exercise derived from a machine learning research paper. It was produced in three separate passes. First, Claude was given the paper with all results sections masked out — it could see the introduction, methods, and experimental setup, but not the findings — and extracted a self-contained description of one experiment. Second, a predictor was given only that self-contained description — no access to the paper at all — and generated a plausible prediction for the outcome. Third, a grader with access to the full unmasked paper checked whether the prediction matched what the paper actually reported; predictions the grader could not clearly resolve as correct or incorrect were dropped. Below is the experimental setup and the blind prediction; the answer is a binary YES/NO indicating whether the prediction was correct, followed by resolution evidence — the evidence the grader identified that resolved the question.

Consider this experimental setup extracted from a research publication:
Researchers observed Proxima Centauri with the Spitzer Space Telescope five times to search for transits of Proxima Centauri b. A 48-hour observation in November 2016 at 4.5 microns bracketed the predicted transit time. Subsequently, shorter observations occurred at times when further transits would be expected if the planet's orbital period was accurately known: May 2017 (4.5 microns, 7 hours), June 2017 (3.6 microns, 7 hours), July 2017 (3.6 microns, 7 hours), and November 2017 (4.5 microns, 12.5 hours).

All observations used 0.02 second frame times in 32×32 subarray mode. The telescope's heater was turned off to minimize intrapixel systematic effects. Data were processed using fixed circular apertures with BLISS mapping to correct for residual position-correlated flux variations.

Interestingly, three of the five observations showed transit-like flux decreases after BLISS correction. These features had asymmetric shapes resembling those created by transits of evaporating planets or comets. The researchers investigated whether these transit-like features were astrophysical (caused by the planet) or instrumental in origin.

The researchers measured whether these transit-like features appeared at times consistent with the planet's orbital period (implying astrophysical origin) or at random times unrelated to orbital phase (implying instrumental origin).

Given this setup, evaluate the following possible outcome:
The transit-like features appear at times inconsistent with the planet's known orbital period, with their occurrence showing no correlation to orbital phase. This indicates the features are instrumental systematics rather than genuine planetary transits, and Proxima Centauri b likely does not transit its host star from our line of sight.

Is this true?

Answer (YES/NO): YES